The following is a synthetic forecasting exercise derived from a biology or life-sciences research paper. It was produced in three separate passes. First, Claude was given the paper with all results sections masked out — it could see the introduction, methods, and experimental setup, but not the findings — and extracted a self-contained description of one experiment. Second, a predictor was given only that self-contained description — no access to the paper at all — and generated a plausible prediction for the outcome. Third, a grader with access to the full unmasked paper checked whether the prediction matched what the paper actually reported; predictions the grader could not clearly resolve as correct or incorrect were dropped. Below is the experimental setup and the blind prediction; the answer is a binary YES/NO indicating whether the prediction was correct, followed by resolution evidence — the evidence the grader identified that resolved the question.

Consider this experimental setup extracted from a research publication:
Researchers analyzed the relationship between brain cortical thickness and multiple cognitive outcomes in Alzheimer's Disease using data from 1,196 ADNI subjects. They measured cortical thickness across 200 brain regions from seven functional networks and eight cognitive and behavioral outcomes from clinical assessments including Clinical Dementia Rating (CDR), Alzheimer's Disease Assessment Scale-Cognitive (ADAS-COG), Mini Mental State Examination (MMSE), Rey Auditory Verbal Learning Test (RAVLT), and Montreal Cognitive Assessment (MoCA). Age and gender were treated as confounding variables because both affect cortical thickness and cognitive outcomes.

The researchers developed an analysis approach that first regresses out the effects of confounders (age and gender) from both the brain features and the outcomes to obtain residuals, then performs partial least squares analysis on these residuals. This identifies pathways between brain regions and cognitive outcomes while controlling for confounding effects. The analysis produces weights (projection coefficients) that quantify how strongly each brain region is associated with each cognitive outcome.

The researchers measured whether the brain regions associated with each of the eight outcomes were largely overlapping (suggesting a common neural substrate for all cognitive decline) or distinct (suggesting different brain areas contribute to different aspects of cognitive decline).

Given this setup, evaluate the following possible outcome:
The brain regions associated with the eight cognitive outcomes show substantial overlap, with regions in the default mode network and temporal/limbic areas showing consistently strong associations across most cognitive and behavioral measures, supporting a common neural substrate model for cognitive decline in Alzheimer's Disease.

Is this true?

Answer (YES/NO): NO